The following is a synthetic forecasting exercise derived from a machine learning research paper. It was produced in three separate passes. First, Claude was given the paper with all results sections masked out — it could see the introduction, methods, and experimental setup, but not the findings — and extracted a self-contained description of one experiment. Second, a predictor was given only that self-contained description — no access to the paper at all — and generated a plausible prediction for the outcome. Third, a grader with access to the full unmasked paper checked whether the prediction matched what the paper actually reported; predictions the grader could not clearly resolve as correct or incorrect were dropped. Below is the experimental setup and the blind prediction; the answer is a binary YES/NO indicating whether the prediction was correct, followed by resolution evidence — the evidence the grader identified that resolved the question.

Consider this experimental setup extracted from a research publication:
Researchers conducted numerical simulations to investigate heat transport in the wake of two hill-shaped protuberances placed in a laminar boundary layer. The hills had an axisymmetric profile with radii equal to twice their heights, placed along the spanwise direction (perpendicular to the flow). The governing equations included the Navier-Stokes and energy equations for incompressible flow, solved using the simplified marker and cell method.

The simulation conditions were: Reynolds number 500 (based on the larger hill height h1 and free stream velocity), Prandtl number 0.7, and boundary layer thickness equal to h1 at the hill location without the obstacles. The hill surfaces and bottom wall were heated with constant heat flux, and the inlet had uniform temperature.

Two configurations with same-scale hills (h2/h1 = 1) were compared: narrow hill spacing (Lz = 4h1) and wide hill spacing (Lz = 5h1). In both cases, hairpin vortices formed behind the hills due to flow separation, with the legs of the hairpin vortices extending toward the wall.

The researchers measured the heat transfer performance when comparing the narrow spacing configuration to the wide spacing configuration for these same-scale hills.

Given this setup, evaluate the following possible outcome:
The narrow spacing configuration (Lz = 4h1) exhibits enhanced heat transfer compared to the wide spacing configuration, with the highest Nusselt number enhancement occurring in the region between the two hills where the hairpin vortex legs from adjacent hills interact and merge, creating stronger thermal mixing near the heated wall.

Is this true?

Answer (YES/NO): NO